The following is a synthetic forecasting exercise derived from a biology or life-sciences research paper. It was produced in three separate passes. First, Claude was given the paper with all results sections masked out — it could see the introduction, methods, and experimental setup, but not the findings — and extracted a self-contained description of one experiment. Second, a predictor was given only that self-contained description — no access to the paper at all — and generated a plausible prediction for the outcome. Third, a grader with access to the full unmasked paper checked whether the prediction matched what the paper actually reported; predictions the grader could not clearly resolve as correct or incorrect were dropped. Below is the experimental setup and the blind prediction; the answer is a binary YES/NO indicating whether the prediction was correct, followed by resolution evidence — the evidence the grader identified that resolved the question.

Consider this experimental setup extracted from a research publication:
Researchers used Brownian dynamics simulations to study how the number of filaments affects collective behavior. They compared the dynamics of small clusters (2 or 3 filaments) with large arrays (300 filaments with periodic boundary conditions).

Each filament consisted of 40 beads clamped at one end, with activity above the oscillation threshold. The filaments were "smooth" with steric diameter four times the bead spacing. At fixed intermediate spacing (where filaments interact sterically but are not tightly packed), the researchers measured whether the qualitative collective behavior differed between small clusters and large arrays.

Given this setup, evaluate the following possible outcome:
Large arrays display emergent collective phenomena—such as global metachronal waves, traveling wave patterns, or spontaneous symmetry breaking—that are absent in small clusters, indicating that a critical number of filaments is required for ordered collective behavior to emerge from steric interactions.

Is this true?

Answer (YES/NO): NO